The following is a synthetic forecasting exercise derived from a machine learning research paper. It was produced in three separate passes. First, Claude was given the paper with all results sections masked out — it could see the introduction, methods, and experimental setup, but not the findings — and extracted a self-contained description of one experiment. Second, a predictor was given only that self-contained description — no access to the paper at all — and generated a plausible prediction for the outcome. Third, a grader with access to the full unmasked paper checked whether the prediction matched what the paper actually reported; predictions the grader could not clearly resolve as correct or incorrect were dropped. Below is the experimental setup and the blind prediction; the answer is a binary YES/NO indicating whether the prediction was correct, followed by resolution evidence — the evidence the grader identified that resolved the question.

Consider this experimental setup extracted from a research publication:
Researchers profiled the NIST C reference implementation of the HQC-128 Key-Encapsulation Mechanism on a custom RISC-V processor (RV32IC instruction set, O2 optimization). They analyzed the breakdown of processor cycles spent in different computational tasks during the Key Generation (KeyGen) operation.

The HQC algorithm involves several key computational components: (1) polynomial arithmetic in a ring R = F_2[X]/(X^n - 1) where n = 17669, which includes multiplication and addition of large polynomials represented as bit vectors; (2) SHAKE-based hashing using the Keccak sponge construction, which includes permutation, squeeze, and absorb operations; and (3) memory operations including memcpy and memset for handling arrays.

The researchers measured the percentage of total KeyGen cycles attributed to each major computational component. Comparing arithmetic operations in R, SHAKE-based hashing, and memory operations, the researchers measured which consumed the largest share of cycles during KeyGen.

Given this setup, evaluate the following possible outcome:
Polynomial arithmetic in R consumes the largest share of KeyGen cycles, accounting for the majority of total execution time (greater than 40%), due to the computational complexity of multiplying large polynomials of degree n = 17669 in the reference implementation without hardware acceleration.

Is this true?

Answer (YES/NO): NO